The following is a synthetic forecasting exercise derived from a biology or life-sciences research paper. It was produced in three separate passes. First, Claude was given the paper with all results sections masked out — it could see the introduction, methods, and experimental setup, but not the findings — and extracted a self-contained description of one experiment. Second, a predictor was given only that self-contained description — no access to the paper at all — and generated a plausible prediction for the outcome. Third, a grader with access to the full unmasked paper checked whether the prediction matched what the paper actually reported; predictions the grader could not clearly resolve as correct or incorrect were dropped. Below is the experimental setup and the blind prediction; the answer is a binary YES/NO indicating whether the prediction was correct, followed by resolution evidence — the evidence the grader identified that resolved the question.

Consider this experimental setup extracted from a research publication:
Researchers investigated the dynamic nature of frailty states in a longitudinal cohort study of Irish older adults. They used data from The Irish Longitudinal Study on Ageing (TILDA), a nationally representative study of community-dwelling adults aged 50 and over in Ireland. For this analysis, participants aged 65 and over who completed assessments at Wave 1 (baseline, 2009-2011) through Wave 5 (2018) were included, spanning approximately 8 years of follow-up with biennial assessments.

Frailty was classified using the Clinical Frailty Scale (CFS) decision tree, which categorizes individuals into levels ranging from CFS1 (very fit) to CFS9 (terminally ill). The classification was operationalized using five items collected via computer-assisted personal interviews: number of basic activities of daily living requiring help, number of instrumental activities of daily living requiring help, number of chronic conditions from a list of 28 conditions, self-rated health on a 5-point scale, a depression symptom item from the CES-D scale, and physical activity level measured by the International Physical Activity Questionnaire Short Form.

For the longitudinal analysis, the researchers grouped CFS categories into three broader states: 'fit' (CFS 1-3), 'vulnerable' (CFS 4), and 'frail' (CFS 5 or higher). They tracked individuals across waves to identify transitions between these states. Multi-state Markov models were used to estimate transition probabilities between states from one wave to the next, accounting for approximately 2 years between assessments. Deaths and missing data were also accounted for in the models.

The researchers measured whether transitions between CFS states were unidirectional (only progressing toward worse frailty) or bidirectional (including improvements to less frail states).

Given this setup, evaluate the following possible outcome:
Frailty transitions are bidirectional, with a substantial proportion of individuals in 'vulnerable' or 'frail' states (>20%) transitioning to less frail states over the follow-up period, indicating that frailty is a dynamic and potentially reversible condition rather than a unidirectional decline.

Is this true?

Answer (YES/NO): YES